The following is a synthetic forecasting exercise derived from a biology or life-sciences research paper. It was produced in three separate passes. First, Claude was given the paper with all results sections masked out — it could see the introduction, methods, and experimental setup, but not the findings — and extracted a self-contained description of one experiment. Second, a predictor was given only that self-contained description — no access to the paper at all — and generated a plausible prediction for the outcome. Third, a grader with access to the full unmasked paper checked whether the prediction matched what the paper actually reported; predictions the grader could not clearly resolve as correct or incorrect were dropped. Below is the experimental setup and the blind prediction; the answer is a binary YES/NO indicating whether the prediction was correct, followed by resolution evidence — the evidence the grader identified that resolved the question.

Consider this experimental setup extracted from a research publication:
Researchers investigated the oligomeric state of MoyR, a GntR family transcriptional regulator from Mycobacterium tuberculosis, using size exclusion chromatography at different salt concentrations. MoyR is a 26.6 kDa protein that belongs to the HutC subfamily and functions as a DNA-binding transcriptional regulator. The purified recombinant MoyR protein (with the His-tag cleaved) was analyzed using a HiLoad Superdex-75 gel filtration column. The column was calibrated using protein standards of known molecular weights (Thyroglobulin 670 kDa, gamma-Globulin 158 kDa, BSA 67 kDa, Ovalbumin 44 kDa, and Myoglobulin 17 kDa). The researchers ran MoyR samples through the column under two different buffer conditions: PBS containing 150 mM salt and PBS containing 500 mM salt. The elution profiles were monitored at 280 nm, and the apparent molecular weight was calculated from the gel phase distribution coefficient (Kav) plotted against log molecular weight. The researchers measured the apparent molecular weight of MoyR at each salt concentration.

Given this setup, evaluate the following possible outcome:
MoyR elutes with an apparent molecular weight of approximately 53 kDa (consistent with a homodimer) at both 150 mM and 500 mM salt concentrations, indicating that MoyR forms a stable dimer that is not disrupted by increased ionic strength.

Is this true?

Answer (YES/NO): NO